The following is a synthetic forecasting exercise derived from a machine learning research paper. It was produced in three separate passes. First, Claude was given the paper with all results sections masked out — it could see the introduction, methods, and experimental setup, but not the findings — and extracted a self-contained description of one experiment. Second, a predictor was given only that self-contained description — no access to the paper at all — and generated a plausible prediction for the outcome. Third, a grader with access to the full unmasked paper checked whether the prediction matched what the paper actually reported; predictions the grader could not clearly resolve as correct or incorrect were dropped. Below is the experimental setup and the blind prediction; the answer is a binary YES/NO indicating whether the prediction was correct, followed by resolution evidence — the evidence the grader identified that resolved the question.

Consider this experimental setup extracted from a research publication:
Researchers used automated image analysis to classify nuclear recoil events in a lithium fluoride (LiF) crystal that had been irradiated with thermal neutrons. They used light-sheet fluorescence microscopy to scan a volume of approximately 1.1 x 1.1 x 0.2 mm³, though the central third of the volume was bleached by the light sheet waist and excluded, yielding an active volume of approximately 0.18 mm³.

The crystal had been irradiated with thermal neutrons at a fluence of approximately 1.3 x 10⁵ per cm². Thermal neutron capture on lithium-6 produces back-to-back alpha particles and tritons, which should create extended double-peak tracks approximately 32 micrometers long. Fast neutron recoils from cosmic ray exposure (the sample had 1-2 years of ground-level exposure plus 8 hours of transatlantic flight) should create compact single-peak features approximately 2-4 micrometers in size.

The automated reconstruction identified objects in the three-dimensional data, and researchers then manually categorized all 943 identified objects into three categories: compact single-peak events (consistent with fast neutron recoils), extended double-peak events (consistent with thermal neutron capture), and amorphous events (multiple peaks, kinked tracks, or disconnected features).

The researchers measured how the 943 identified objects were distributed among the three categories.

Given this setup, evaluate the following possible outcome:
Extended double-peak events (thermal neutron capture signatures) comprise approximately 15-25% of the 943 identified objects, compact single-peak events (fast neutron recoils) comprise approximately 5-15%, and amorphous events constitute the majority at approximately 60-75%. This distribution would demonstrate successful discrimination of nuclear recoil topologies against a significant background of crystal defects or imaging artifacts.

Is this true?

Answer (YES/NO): NO